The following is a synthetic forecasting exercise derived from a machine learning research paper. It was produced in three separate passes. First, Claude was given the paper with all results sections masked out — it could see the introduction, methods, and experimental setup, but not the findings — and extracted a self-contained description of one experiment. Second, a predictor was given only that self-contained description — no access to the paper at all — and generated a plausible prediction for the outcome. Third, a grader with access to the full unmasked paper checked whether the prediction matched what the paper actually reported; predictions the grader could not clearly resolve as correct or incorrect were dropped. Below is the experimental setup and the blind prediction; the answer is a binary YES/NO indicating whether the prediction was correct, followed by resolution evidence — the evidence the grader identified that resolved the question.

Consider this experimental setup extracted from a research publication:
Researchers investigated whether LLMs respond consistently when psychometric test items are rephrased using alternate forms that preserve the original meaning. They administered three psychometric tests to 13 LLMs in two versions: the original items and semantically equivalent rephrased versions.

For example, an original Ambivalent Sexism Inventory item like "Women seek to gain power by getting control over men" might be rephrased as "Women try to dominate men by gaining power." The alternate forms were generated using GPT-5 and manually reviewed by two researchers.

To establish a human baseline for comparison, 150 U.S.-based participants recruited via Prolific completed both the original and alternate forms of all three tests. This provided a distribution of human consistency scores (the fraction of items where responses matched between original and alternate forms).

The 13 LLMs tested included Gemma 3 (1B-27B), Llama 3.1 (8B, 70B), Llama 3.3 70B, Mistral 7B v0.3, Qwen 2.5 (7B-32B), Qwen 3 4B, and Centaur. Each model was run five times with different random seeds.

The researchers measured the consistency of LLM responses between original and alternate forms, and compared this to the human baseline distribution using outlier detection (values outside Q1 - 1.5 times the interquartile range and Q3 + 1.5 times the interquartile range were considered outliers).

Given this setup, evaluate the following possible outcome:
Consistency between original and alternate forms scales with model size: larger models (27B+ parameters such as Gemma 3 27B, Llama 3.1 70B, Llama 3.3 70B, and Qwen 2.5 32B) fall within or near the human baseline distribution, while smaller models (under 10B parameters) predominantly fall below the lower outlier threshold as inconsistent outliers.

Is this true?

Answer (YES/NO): NO